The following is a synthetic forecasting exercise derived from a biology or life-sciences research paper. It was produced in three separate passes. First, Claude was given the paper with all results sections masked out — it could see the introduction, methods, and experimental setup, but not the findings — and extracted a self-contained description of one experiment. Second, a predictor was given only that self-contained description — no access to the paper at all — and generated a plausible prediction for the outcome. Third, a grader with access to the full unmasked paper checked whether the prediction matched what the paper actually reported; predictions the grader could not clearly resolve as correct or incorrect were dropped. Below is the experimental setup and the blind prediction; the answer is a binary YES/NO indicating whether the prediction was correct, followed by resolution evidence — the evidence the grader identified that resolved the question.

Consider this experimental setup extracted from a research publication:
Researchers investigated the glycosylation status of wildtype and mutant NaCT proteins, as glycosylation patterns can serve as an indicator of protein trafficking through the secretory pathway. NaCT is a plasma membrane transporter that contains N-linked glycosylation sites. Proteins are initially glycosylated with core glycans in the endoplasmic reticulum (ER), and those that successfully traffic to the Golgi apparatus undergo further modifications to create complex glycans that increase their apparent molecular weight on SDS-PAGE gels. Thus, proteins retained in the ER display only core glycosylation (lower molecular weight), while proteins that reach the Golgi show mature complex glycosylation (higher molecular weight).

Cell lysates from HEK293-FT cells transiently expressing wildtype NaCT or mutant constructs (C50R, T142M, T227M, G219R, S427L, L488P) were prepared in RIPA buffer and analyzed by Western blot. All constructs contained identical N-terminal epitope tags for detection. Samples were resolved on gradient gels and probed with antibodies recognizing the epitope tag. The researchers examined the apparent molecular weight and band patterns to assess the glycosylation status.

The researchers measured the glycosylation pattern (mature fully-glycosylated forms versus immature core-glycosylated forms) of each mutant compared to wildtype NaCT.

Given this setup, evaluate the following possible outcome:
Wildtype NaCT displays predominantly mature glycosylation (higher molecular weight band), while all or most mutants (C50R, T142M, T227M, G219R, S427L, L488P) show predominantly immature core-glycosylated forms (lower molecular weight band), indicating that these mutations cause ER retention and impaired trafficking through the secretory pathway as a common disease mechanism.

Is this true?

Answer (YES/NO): NO